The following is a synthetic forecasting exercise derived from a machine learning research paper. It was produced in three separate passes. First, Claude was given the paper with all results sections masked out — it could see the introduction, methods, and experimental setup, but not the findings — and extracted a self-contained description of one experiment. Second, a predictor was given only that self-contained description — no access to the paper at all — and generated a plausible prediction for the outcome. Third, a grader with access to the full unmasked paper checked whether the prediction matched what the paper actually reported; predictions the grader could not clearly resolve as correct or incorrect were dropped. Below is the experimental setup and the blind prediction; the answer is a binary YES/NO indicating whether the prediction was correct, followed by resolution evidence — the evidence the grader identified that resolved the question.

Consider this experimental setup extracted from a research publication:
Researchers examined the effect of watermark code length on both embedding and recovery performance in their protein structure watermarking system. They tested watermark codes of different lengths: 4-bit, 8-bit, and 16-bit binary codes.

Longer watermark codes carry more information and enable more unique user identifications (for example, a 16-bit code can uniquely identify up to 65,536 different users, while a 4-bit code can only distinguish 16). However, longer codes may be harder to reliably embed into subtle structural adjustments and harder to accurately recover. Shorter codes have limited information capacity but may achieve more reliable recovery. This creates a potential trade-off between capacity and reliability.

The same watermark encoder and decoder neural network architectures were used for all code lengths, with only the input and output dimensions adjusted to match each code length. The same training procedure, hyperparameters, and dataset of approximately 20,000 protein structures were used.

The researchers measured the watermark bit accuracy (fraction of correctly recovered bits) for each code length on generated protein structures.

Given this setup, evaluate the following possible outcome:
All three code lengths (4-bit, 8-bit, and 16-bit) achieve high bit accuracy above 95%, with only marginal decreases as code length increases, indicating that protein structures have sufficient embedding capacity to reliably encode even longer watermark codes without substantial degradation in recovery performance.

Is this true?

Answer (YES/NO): NO